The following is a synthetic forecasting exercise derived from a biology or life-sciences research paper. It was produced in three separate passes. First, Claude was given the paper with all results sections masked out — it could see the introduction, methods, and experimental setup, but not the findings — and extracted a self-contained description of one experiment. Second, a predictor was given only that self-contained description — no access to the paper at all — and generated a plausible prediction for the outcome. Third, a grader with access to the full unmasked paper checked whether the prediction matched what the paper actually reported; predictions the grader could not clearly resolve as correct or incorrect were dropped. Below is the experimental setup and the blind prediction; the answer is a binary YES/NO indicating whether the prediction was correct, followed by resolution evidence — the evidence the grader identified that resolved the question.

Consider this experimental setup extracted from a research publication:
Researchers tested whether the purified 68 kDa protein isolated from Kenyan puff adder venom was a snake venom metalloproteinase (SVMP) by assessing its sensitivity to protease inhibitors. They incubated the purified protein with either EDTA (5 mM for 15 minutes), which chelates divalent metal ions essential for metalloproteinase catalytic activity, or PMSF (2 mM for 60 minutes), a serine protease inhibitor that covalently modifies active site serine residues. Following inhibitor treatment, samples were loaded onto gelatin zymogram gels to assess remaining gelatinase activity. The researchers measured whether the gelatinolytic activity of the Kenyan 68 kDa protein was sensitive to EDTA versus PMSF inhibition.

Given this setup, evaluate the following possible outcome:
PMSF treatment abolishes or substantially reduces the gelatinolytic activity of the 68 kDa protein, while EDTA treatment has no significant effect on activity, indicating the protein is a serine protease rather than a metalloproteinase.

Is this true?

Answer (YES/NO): NO